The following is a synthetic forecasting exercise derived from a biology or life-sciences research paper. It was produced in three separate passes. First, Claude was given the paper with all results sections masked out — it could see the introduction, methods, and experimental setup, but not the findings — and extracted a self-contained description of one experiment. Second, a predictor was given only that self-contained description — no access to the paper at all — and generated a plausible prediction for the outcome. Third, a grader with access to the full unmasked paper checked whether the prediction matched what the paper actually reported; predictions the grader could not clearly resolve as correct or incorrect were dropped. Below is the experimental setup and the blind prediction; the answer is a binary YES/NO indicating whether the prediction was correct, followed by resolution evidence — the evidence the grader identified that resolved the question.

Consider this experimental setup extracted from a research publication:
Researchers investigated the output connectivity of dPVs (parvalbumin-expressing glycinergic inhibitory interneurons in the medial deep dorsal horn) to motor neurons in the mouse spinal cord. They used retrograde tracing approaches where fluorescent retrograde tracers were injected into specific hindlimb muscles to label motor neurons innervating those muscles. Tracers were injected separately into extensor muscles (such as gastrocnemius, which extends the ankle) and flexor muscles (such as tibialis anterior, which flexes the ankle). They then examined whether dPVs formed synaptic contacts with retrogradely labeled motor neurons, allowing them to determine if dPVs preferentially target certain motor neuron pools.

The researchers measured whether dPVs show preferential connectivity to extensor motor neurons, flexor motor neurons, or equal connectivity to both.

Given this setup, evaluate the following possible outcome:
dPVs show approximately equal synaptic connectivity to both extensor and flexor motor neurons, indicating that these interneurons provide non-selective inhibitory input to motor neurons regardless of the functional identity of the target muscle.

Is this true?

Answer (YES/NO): NO